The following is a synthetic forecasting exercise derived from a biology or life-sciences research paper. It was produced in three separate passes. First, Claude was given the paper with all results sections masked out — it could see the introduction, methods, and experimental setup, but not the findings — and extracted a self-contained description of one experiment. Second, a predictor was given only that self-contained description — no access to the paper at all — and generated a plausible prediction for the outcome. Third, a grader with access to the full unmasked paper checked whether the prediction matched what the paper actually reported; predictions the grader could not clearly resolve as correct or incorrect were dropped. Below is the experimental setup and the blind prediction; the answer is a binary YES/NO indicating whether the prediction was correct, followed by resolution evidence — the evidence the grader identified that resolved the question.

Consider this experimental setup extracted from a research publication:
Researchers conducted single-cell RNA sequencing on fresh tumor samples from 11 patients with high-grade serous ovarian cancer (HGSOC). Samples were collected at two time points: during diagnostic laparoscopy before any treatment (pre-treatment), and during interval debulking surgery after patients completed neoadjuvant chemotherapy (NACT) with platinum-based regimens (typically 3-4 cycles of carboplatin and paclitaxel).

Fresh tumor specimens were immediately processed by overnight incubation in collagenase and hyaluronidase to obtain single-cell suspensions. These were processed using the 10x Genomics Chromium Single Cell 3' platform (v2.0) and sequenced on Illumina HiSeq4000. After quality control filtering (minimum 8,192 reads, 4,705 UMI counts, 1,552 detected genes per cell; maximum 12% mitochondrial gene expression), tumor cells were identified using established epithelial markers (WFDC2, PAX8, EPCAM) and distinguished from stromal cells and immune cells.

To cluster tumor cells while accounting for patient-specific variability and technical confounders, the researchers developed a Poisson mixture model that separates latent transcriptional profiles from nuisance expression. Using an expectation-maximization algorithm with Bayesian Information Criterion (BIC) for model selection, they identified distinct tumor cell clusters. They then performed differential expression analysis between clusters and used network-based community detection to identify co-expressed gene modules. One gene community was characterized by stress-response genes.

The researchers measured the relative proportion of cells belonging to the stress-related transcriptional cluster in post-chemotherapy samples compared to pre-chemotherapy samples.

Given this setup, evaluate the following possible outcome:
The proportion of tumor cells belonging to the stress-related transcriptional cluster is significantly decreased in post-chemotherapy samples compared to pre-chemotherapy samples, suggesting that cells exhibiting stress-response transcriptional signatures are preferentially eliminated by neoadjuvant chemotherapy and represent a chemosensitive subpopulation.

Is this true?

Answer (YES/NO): NO